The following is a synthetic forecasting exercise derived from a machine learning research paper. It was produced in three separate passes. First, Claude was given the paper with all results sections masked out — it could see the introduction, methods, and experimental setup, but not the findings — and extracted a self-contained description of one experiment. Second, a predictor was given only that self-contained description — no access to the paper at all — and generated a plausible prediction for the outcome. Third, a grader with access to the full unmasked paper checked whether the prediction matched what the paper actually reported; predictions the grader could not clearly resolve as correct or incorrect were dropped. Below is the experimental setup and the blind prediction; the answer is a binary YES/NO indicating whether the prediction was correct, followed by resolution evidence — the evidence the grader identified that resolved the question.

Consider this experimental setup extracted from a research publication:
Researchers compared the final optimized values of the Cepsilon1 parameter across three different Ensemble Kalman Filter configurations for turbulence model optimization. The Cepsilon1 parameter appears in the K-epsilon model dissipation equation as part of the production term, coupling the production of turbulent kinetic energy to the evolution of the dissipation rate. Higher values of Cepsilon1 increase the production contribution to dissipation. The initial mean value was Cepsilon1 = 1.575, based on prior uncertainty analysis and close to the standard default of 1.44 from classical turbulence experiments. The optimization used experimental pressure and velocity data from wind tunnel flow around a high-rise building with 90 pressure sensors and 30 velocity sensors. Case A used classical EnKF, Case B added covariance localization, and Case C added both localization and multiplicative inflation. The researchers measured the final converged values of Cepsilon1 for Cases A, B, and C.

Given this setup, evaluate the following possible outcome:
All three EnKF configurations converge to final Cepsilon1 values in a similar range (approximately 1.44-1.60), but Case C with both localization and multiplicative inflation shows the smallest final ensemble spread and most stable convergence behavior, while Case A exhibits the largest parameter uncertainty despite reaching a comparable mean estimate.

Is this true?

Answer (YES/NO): NO